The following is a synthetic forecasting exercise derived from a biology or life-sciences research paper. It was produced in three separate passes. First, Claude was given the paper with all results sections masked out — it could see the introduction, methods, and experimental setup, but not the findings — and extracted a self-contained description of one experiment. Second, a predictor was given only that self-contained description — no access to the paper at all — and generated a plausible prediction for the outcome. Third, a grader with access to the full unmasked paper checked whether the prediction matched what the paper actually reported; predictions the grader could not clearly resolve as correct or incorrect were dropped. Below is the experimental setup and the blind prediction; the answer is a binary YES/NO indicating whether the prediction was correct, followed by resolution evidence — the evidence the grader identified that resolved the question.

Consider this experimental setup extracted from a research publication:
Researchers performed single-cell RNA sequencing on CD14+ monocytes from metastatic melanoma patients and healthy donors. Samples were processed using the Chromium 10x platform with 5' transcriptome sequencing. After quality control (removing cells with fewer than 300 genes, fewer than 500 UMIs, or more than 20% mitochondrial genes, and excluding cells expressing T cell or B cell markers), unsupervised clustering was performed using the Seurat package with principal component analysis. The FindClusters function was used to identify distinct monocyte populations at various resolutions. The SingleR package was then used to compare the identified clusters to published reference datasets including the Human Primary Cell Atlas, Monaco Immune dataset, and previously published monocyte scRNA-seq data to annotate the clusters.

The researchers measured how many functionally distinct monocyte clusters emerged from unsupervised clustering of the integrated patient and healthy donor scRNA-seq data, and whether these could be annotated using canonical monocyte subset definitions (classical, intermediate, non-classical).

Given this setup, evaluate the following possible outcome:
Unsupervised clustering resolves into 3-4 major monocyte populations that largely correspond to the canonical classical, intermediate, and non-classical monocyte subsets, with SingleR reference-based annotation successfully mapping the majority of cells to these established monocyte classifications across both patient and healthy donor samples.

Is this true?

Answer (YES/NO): NO